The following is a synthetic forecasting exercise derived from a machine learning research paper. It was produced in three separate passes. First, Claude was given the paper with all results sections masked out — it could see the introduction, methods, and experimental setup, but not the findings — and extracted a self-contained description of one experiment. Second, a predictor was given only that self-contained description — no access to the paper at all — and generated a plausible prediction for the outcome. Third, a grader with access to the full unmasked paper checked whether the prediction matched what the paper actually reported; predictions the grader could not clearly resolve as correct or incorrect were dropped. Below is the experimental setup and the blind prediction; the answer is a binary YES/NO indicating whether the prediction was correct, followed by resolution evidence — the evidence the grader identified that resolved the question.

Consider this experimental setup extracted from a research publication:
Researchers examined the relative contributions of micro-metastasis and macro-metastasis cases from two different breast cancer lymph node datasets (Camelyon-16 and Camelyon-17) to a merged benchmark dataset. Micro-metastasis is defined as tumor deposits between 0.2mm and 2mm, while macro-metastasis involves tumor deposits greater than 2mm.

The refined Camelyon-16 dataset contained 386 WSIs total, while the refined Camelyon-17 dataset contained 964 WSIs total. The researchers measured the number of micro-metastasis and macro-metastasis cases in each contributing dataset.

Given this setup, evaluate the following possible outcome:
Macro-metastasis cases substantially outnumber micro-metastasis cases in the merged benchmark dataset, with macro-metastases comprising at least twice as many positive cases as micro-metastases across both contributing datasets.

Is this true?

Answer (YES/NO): NO